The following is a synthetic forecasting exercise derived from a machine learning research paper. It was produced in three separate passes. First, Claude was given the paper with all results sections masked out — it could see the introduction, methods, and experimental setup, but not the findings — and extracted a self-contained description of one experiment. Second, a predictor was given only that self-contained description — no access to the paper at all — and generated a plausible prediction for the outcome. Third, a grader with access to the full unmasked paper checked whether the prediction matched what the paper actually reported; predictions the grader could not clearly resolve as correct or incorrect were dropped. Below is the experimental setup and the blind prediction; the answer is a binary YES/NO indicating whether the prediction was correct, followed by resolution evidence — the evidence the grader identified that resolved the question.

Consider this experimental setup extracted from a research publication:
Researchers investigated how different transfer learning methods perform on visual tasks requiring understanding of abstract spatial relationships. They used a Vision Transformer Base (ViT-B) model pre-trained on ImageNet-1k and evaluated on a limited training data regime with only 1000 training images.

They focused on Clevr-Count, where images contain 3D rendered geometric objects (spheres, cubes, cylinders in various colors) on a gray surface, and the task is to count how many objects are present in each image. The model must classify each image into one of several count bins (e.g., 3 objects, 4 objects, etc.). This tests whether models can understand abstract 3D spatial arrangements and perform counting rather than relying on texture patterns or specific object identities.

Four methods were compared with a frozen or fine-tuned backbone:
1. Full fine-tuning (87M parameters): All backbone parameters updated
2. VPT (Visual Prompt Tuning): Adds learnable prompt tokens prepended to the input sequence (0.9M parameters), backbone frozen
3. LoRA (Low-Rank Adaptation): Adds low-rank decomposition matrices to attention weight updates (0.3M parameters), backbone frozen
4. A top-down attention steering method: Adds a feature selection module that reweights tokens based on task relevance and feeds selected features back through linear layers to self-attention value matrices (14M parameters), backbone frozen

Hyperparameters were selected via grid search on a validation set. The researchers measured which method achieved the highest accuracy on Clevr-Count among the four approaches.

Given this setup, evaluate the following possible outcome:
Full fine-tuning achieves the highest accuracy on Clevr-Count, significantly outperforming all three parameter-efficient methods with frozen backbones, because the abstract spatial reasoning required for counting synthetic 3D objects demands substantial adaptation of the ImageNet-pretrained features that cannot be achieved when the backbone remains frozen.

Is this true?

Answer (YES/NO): NO